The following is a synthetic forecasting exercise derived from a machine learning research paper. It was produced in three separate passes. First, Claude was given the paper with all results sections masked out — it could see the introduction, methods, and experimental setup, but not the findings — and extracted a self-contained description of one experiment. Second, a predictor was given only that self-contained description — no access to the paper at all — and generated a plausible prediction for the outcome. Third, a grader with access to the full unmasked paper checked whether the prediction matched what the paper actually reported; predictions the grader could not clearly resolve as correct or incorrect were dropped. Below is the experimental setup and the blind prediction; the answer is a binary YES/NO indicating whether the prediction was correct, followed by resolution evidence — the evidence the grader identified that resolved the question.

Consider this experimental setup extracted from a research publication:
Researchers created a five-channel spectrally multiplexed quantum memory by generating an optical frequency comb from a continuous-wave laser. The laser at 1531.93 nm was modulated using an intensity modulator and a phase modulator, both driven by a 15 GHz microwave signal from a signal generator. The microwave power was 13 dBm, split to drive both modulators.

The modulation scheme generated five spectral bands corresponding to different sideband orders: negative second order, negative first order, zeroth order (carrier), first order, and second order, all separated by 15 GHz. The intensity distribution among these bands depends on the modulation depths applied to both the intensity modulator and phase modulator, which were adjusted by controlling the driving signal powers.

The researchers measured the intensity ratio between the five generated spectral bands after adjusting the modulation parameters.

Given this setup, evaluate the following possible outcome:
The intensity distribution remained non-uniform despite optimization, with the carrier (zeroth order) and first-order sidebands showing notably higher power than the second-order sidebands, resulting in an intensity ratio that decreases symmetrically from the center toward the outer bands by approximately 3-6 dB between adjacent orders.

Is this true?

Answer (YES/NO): NO